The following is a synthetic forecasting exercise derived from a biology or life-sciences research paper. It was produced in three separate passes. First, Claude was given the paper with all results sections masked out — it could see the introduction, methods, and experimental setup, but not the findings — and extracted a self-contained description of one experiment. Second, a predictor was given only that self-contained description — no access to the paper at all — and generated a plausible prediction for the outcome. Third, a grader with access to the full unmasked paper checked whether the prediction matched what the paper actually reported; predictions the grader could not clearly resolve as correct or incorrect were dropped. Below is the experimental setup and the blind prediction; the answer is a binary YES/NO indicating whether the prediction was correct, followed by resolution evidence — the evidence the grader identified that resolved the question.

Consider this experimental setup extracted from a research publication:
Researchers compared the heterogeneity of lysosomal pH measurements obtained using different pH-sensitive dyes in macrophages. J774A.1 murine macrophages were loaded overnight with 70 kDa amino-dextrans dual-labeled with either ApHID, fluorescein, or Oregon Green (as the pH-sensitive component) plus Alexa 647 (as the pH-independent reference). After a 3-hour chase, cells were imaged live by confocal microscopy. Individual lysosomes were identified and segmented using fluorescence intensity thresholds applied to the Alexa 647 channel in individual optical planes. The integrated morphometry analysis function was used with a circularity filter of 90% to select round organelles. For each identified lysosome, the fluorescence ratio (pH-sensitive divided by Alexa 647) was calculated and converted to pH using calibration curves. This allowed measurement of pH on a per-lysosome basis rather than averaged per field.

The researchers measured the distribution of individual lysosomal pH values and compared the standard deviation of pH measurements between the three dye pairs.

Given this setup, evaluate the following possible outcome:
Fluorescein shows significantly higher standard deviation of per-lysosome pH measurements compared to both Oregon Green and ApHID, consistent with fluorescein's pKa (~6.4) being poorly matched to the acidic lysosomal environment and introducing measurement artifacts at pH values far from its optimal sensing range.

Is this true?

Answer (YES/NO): NO